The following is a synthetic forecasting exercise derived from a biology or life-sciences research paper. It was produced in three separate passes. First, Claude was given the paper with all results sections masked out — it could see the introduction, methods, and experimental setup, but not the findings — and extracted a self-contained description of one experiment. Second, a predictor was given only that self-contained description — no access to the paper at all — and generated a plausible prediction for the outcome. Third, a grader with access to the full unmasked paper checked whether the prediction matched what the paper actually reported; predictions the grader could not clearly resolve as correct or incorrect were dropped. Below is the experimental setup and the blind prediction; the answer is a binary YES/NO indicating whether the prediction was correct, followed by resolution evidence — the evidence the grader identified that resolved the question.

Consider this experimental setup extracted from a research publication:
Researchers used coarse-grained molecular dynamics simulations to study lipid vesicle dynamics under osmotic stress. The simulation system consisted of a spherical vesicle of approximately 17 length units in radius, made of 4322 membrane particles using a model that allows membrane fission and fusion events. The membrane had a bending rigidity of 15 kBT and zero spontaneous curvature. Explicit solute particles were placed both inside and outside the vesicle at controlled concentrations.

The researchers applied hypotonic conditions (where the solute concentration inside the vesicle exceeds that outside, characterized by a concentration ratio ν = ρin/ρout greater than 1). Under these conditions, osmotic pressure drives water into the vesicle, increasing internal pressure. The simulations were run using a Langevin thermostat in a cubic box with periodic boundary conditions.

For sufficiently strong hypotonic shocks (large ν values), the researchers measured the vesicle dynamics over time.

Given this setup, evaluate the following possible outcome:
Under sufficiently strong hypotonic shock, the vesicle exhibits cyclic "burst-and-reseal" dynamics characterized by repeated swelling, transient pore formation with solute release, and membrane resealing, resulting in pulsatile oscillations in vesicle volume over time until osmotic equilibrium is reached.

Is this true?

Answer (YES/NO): NO